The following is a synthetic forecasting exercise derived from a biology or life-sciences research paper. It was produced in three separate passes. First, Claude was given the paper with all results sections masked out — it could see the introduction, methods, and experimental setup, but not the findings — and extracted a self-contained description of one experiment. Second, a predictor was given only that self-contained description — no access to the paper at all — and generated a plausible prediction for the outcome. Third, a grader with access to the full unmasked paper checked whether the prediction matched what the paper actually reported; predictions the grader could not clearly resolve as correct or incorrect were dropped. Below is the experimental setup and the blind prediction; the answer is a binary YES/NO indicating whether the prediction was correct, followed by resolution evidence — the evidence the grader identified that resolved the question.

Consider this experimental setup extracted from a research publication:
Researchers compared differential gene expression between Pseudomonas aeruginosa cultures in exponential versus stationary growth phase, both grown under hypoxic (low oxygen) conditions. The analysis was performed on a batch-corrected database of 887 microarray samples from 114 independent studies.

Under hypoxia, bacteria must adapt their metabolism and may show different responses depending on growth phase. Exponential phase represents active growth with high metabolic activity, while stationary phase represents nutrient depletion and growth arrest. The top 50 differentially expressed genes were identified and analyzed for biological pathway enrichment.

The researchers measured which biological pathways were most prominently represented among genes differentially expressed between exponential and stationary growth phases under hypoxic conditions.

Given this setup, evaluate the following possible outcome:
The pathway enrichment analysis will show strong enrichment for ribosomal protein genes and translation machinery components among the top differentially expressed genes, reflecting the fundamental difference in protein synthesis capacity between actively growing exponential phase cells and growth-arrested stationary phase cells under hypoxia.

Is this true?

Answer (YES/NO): NO